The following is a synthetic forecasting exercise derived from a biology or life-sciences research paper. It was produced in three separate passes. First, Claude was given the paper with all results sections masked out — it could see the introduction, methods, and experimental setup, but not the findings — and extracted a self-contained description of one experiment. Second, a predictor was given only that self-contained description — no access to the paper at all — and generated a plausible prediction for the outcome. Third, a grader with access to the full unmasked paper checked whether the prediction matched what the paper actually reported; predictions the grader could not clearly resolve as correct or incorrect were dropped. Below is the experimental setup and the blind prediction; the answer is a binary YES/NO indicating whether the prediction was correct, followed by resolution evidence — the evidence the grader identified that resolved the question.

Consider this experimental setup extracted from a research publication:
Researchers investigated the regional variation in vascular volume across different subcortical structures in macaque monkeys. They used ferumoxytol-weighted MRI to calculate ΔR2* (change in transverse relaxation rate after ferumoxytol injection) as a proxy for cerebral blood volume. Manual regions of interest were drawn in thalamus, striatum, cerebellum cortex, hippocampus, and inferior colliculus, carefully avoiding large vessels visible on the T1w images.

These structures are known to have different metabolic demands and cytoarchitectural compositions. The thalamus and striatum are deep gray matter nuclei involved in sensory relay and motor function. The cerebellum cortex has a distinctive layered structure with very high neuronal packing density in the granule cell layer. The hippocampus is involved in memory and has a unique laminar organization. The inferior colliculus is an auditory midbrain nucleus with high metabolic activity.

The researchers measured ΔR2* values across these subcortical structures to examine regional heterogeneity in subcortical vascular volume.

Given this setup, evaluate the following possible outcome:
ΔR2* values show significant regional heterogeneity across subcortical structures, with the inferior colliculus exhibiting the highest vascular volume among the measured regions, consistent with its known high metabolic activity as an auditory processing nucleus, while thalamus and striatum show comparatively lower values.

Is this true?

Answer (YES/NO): YES